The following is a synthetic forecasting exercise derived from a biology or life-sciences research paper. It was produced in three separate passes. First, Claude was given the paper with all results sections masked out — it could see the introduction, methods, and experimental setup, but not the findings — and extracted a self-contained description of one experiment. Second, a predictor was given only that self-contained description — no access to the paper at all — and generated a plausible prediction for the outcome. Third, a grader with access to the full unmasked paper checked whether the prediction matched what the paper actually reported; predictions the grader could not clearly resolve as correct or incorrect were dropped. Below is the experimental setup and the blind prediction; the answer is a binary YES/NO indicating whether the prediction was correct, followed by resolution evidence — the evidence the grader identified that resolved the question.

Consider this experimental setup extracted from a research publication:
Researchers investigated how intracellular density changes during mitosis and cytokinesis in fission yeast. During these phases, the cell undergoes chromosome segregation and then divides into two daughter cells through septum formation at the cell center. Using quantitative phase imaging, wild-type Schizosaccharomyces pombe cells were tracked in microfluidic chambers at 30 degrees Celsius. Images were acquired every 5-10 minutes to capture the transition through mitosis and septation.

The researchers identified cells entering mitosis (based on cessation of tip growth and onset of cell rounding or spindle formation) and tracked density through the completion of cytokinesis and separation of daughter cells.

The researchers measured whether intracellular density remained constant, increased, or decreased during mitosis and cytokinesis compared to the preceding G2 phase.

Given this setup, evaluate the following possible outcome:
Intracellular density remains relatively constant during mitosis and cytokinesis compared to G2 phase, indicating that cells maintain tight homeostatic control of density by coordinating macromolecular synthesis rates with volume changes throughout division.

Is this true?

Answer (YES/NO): NO